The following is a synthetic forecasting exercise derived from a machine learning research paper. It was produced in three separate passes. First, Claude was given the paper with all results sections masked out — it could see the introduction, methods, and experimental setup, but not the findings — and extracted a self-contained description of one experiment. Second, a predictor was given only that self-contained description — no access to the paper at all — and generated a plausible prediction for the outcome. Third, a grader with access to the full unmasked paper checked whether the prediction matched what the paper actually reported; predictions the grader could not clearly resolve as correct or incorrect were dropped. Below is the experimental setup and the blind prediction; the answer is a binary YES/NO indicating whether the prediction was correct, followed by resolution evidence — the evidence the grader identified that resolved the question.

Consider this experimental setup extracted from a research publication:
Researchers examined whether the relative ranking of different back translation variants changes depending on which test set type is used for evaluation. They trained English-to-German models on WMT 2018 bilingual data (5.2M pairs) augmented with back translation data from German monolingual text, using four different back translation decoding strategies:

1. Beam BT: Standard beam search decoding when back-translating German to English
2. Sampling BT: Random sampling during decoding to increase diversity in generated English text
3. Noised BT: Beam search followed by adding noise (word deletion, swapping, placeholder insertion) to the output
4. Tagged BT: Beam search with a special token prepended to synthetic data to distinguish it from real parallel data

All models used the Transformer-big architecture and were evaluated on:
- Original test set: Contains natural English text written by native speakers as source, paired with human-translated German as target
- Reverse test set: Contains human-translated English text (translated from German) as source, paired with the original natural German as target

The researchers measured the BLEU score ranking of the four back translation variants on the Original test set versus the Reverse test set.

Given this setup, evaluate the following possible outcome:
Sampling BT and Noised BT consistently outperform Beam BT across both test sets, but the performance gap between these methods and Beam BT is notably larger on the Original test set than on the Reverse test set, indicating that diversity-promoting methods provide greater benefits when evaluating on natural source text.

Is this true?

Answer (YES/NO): NO